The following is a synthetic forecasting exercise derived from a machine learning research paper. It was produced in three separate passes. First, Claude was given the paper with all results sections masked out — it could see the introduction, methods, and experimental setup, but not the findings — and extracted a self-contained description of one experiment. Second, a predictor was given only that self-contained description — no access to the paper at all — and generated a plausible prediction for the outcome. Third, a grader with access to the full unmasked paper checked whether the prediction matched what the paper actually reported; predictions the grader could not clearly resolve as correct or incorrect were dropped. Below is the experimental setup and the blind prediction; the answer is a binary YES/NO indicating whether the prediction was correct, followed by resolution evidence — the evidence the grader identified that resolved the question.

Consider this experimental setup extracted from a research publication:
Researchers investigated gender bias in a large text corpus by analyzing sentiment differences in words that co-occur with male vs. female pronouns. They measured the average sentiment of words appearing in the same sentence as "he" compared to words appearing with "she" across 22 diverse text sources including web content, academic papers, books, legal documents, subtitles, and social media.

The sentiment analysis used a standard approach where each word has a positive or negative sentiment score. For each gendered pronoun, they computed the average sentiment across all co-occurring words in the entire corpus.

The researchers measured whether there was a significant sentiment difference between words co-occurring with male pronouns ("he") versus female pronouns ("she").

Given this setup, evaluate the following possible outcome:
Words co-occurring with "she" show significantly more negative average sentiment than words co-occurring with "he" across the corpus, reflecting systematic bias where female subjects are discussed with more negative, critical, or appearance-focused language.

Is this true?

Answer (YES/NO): NO